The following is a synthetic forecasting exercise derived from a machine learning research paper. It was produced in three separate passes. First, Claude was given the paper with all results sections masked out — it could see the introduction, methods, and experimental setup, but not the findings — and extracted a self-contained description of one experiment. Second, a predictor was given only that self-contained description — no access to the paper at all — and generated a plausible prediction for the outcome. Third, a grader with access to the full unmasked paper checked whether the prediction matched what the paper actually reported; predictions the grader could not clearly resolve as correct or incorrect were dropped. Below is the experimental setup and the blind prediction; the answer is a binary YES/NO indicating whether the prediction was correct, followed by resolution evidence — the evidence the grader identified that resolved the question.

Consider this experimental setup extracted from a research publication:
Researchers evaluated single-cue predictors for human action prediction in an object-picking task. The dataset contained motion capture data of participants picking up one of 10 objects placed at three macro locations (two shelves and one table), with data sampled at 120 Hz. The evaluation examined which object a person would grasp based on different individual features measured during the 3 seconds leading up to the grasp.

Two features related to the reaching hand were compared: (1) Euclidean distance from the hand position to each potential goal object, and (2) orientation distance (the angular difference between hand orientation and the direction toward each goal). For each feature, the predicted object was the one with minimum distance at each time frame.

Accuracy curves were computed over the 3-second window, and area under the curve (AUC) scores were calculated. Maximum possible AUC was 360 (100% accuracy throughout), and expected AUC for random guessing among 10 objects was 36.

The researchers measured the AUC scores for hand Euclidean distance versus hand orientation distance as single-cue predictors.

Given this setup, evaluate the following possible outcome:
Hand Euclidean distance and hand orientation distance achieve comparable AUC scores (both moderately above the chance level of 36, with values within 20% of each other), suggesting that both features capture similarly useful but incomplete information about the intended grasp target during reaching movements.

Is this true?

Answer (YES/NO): YES